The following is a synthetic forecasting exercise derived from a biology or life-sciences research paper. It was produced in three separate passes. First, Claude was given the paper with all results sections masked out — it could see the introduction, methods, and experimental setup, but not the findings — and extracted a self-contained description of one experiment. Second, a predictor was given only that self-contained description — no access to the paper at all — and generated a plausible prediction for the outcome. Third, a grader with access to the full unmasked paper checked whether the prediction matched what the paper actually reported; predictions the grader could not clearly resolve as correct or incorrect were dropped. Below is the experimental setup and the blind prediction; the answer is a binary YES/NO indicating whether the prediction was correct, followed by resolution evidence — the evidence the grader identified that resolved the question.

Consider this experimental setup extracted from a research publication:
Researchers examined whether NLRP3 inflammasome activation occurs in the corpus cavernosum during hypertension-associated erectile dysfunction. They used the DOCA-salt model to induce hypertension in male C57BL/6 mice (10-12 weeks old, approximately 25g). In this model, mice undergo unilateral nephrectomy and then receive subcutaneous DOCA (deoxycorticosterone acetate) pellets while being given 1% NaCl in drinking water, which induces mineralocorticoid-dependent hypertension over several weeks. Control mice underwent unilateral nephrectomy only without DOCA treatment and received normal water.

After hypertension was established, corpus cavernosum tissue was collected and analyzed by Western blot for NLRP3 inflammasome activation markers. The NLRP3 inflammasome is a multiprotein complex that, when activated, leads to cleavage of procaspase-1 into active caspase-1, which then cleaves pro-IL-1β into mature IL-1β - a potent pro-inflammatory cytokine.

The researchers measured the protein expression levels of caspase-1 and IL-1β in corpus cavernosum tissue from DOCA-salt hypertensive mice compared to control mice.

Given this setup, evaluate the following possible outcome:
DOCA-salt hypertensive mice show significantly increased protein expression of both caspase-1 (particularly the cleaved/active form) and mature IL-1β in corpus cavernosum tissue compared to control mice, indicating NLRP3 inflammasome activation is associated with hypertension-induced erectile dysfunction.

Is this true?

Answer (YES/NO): NO